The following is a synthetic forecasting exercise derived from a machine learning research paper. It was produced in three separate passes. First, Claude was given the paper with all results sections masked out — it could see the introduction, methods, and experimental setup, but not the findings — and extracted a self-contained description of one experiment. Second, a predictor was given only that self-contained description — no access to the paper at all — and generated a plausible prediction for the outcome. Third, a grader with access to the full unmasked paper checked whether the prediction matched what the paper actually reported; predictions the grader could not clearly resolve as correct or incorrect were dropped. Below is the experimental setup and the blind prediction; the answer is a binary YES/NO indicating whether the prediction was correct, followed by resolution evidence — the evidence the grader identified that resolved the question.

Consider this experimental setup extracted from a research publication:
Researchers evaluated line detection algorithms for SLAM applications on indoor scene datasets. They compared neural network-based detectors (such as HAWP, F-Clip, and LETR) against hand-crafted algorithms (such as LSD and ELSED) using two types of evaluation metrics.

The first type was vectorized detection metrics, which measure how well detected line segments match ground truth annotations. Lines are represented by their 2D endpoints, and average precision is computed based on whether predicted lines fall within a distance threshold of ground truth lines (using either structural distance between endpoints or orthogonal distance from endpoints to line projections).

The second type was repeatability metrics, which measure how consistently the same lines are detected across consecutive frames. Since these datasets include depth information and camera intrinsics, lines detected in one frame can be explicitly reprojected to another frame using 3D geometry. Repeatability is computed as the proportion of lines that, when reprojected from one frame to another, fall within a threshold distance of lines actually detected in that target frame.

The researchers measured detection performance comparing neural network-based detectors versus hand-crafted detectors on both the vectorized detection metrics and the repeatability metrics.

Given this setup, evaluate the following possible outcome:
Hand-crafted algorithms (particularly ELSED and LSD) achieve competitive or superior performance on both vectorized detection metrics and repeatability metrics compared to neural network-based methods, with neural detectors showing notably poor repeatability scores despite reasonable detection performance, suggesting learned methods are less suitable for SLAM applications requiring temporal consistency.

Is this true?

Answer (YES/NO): NO